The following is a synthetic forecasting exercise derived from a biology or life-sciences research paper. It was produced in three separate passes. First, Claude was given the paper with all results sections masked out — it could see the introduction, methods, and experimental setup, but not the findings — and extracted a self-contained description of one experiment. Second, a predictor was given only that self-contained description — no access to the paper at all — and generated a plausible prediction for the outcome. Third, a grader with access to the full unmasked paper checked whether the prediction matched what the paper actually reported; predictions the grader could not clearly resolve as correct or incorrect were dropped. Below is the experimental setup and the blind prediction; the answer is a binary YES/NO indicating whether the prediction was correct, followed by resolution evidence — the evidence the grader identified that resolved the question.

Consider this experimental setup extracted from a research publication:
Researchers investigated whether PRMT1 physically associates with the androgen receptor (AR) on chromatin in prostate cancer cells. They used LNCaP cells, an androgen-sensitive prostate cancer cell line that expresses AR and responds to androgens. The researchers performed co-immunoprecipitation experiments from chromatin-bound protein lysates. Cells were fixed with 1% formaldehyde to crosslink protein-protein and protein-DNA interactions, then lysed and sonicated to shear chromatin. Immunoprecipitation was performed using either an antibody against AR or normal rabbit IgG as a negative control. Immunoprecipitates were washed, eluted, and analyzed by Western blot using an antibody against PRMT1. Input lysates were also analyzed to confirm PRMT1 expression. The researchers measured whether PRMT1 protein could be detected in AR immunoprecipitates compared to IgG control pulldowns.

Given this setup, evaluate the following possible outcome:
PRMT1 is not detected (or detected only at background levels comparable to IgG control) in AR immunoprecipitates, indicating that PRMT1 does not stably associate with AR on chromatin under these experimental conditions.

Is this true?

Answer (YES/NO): NO